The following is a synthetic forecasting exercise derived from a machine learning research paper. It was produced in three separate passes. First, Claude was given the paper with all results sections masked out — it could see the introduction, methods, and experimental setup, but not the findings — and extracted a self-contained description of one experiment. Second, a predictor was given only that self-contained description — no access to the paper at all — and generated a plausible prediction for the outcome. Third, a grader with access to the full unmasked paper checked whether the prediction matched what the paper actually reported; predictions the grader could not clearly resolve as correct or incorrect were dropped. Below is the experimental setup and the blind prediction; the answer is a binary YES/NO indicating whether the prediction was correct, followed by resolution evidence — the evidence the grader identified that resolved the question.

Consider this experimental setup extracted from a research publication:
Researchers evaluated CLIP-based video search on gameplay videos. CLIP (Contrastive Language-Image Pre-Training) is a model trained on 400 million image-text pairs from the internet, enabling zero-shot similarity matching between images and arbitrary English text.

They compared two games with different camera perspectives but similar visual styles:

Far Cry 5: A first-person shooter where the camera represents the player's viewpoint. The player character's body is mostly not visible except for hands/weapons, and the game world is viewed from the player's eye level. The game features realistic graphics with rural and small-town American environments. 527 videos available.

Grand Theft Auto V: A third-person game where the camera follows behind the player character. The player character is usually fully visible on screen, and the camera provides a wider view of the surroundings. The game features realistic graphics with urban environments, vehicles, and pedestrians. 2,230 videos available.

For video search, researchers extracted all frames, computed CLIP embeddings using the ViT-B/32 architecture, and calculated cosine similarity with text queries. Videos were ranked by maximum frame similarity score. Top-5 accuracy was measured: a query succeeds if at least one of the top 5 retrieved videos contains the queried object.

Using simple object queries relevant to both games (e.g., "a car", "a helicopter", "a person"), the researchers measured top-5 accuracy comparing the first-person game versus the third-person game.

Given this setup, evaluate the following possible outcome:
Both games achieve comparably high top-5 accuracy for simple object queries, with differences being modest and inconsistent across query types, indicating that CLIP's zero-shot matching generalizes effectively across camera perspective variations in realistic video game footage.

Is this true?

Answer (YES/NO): YES